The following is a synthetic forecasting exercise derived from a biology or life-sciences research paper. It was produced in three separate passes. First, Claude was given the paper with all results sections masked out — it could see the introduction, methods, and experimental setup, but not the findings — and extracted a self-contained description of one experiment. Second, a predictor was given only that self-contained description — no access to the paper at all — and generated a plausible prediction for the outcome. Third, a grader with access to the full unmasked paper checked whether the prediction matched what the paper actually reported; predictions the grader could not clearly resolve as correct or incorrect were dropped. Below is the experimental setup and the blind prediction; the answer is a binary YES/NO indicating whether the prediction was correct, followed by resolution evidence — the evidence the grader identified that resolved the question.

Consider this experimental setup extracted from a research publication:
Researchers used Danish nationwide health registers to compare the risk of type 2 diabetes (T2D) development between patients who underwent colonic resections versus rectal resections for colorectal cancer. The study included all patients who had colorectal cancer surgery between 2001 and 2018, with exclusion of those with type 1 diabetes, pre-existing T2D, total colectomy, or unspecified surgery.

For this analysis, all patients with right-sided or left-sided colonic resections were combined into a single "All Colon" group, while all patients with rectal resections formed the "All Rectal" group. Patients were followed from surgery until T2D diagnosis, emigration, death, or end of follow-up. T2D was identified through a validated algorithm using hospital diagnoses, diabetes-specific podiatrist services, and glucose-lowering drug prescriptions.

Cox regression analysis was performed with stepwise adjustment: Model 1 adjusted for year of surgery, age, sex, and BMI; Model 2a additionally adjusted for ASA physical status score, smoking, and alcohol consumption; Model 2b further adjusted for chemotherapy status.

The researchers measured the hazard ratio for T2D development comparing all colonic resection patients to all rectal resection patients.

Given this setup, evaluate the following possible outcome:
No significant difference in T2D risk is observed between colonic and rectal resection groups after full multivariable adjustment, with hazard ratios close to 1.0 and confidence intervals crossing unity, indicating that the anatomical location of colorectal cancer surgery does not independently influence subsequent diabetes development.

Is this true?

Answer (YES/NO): NO